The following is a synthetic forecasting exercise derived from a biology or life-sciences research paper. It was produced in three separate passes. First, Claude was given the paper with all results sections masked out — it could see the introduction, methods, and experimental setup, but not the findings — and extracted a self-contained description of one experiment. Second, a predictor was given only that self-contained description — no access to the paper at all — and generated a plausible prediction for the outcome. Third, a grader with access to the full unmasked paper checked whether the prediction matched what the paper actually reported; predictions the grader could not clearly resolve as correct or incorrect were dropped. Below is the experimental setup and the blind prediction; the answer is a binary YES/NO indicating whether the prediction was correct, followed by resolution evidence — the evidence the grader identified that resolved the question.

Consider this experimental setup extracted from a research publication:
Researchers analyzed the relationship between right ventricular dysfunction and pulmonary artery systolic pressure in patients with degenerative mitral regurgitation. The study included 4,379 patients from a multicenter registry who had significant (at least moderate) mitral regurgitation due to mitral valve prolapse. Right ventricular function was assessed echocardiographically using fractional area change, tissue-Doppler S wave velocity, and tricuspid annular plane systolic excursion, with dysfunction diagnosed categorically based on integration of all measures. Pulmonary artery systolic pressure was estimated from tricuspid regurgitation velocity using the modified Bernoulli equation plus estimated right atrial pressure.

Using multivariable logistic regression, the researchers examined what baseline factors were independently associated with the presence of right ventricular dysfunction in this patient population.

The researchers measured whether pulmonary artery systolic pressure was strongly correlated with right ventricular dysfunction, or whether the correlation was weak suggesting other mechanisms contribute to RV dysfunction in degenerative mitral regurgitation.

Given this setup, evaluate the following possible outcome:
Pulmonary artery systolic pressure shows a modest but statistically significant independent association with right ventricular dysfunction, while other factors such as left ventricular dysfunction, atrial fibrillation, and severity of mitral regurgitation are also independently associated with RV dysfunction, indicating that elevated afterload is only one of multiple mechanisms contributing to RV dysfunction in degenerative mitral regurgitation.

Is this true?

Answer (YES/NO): NO